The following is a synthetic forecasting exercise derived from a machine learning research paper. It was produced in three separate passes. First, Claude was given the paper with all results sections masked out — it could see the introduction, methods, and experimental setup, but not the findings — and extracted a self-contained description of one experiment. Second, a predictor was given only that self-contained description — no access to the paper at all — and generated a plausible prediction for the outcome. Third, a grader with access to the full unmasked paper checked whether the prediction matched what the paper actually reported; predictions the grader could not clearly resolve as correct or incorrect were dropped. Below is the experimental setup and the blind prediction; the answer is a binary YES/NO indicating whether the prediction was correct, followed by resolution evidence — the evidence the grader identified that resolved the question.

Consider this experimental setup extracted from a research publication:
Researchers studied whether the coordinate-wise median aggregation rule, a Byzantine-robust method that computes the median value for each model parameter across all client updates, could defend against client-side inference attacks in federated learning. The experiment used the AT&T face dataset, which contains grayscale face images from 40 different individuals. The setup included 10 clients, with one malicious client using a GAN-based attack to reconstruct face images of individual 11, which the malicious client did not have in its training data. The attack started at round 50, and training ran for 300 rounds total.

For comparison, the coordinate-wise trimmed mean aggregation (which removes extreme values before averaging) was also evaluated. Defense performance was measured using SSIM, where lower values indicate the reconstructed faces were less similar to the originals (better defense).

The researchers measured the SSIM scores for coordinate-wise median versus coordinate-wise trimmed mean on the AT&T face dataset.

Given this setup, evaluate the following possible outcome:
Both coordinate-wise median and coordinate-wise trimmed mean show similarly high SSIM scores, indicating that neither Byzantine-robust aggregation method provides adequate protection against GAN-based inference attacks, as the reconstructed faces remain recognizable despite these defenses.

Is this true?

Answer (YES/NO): NO